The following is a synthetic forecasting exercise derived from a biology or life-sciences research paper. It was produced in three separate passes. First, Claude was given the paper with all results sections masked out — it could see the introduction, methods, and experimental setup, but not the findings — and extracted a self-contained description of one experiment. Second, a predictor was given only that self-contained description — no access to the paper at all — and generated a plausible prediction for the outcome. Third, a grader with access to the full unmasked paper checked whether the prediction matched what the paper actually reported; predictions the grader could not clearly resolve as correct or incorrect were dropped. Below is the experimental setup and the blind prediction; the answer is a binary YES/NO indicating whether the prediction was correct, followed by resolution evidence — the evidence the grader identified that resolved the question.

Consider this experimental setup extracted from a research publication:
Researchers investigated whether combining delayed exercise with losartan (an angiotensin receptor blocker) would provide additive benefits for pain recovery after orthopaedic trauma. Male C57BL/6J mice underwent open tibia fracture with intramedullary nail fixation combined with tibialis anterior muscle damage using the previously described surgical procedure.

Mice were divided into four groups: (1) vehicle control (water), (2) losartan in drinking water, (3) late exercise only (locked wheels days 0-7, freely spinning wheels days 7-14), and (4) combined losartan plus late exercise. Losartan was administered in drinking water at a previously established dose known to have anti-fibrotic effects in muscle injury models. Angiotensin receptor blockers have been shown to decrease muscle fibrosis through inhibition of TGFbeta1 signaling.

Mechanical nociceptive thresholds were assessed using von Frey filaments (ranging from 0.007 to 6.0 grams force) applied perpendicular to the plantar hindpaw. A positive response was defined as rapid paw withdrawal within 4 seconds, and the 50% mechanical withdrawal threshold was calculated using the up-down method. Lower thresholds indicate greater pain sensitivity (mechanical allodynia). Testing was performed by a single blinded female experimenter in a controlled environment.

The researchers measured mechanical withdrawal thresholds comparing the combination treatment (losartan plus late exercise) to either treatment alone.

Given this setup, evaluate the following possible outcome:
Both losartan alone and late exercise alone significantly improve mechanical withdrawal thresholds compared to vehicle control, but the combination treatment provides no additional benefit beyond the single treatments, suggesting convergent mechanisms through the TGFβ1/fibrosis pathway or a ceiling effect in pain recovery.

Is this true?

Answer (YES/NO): YES